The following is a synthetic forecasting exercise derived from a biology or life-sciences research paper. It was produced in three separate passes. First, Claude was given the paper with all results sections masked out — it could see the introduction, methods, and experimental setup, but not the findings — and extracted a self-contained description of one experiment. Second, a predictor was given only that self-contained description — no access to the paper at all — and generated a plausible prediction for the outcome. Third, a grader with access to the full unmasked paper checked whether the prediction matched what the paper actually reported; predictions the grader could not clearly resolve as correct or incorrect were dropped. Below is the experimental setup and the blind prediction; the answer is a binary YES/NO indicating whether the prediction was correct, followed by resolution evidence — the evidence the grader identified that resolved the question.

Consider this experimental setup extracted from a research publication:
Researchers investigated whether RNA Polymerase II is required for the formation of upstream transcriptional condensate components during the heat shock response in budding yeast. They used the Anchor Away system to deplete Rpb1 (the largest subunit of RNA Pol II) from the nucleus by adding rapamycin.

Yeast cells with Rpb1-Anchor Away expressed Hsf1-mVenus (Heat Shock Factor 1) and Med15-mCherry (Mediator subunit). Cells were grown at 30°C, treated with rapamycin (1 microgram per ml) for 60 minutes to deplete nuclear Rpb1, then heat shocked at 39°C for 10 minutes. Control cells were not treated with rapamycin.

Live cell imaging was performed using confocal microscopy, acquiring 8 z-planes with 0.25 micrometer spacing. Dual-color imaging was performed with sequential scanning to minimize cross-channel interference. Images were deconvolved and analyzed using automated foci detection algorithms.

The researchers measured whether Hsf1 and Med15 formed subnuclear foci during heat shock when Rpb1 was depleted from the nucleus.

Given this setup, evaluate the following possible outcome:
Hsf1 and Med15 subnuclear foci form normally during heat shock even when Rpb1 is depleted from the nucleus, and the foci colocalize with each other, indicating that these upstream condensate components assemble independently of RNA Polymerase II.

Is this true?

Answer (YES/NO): YES